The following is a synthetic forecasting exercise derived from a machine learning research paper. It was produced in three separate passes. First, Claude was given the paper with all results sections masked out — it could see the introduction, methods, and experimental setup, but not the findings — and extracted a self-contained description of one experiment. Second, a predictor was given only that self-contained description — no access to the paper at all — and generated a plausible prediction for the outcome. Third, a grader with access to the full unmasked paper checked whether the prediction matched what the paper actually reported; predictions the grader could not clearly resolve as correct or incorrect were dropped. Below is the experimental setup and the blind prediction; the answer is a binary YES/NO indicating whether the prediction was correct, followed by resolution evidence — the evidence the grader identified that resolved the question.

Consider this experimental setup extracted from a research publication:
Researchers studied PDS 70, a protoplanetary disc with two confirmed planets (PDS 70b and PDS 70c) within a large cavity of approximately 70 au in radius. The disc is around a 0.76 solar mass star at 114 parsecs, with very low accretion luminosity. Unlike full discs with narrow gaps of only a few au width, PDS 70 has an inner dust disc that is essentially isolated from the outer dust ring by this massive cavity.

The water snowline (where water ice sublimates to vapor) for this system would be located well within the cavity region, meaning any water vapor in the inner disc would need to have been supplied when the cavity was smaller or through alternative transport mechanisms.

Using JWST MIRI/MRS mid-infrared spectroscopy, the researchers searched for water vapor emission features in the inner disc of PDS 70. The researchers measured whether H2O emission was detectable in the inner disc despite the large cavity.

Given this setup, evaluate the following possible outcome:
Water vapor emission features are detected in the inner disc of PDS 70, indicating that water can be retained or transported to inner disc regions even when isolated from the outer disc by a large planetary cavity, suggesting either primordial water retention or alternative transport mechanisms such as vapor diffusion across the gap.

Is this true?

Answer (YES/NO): YES